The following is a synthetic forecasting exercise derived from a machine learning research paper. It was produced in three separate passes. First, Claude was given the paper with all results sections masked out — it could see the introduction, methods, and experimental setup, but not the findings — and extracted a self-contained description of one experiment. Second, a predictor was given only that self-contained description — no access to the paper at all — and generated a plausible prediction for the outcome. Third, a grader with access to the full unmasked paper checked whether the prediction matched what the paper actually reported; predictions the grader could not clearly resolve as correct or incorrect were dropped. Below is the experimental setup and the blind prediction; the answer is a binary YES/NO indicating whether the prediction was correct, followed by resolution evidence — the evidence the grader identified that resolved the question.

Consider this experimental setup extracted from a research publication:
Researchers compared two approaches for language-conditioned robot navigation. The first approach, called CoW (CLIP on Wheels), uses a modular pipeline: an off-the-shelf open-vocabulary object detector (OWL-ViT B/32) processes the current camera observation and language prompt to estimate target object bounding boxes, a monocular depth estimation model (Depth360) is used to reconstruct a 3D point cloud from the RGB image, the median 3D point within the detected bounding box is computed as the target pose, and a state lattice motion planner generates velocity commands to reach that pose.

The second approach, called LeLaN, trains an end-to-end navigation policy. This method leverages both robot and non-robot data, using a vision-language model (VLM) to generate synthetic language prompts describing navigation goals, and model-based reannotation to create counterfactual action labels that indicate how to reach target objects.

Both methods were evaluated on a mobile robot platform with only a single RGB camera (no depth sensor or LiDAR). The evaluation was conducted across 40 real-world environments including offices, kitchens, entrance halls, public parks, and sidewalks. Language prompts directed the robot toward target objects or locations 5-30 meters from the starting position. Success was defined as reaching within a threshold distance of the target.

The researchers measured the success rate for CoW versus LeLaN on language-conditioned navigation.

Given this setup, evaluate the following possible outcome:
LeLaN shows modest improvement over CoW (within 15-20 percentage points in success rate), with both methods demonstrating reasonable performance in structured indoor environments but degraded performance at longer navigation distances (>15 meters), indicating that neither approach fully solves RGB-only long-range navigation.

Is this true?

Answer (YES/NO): NO